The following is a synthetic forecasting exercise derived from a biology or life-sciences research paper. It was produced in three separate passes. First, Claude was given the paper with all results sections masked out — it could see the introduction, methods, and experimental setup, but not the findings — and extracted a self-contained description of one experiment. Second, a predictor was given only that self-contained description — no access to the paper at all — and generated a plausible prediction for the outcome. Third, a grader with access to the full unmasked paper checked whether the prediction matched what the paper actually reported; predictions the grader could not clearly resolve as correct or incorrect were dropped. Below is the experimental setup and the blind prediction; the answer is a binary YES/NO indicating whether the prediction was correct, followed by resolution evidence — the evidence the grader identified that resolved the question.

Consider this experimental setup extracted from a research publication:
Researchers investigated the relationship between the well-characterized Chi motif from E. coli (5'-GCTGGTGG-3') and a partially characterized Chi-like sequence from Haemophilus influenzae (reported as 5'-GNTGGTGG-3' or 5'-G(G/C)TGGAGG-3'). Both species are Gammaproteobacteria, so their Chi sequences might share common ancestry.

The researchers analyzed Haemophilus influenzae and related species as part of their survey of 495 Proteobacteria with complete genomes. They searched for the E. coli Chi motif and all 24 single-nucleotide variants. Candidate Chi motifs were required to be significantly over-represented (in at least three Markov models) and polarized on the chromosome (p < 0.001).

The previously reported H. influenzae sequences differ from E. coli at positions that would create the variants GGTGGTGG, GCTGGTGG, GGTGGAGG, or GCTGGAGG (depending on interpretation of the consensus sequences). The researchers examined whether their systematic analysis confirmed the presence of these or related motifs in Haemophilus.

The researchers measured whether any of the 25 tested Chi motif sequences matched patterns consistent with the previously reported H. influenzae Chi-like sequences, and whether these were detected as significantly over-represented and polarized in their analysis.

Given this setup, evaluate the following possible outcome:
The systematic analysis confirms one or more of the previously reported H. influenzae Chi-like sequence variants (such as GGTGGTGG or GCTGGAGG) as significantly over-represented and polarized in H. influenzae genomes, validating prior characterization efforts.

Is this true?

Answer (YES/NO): NO